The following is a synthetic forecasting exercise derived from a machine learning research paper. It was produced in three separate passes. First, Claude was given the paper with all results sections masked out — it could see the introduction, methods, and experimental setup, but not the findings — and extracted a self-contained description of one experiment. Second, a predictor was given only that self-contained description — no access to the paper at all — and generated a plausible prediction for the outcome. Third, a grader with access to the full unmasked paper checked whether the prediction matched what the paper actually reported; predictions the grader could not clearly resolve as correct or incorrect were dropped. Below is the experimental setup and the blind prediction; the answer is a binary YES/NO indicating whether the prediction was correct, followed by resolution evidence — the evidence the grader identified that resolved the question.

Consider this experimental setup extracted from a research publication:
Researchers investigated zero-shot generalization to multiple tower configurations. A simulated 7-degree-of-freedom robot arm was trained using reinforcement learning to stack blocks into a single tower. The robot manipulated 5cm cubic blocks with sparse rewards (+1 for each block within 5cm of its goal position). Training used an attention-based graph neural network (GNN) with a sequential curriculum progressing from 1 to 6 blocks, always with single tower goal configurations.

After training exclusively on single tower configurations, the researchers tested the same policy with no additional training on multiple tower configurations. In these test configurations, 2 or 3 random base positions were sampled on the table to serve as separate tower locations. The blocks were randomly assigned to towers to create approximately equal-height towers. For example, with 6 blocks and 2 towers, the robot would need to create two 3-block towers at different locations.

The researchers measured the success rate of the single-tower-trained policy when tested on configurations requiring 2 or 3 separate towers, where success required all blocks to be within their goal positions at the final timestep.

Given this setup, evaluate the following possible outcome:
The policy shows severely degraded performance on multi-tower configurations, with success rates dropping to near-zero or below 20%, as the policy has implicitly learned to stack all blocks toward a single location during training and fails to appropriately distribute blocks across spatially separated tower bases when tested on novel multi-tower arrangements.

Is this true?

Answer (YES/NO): NO